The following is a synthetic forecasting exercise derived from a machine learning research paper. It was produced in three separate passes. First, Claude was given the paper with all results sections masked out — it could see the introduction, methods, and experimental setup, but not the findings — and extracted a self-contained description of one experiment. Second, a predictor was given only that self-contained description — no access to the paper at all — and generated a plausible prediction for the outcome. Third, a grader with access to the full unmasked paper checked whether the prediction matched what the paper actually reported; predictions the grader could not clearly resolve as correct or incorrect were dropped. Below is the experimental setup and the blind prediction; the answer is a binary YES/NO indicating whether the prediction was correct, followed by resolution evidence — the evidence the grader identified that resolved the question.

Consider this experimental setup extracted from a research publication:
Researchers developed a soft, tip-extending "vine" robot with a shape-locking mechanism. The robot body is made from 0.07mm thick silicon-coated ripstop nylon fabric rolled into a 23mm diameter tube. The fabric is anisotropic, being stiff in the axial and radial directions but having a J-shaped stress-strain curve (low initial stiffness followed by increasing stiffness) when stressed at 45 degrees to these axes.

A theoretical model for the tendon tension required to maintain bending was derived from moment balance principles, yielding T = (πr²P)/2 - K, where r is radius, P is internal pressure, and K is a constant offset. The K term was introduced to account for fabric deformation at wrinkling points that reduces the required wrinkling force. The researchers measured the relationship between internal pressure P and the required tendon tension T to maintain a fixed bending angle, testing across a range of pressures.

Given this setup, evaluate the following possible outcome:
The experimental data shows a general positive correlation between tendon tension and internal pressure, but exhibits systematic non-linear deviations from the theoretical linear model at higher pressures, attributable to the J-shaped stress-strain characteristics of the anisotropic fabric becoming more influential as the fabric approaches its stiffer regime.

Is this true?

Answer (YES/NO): NO